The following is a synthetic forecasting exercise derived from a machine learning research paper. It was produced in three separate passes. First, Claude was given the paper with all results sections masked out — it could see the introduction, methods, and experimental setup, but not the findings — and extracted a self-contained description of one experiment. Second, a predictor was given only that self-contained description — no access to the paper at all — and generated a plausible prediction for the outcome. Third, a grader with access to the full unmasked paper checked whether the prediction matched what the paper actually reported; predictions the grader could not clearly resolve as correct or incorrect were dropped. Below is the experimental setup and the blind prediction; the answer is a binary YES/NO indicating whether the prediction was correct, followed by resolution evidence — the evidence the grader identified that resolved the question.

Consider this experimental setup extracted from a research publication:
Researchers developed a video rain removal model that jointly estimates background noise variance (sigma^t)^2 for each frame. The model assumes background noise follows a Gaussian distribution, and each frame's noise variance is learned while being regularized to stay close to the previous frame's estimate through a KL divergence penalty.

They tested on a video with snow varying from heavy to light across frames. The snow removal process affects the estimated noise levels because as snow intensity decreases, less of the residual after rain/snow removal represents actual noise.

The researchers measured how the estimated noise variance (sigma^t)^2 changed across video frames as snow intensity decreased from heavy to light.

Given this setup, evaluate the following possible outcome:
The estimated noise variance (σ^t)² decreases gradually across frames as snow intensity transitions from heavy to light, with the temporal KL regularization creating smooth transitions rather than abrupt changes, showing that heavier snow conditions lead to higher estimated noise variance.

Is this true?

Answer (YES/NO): YES